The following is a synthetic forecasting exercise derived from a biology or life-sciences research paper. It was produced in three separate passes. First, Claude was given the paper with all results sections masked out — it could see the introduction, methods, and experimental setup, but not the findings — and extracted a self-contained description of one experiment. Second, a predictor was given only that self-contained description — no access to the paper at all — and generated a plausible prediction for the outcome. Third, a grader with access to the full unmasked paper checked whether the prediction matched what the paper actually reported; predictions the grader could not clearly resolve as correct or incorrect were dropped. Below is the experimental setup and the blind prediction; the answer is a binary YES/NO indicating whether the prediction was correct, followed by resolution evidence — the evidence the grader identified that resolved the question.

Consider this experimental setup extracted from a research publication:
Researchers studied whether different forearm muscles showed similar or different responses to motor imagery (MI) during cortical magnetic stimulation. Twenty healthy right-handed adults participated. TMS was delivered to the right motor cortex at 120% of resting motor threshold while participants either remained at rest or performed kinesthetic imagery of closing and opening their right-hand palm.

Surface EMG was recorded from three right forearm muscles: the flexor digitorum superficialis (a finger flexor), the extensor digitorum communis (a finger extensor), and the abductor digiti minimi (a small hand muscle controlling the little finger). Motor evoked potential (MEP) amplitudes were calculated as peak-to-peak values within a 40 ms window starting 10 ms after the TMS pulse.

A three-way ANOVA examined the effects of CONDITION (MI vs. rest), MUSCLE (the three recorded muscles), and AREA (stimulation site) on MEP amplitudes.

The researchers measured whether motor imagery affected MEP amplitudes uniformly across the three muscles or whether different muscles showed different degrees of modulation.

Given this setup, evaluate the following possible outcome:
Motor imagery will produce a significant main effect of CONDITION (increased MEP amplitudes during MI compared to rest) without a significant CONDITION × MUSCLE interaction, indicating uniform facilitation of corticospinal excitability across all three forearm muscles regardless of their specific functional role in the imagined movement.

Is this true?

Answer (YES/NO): YES